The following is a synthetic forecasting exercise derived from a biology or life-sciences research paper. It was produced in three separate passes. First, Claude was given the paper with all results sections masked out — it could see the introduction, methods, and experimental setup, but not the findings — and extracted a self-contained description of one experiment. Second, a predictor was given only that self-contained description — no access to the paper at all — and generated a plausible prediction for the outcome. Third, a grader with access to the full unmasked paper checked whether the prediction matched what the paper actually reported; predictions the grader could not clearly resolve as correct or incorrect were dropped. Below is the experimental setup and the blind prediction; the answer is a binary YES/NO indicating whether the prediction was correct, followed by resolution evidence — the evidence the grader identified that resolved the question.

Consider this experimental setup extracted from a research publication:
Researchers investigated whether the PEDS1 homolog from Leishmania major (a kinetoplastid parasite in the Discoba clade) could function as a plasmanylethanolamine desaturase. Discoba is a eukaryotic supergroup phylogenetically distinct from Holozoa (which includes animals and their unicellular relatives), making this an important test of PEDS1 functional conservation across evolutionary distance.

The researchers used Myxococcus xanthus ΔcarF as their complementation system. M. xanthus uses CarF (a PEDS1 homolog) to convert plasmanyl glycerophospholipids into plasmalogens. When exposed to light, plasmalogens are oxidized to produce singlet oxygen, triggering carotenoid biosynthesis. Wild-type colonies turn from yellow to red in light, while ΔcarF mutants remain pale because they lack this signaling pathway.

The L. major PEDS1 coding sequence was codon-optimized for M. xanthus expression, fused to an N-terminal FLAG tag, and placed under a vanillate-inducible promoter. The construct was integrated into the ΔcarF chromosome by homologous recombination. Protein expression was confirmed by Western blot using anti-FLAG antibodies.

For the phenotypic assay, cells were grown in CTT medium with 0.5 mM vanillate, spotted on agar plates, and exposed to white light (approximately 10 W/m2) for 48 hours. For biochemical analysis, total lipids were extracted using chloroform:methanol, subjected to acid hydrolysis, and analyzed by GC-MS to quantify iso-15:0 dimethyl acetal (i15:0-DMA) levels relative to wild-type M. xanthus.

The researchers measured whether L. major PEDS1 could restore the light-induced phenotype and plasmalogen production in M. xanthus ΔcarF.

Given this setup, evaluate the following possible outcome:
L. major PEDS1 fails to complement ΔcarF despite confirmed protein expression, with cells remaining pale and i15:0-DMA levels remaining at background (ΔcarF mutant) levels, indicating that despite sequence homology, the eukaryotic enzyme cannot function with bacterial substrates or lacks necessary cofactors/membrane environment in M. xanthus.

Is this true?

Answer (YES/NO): NO